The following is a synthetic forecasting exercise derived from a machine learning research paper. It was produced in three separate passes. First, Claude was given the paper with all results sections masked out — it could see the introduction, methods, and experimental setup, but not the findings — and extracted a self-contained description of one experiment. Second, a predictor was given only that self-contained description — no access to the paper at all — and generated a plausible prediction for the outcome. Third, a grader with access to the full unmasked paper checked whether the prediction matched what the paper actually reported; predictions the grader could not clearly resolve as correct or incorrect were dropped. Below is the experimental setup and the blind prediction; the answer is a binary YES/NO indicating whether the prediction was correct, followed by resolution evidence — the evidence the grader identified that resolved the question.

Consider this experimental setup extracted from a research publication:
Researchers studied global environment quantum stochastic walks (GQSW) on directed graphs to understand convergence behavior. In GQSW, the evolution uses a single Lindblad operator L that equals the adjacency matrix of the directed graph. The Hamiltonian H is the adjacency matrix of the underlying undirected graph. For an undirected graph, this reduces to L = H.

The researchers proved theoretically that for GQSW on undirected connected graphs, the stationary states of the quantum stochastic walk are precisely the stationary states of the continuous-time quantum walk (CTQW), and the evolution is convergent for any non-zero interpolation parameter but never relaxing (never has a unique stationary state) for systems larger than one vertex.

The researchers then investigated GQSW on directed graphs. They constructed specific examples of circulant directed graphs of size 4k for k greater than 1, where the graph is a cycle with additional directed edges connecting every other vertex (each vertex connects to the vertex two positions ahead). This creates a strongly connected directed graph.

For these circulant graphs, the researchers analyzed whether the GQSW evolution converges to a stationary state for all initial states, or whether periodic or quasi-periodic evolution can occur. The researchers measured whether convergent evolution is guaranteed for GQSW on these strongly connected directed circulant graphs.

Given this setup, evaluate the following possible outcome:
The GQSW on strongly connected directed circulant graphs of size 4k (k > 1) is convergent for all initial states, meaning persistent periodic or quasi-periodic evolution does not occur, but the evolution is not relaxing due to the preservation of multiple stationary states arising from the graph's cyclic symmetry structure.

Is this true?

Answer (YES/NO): NO